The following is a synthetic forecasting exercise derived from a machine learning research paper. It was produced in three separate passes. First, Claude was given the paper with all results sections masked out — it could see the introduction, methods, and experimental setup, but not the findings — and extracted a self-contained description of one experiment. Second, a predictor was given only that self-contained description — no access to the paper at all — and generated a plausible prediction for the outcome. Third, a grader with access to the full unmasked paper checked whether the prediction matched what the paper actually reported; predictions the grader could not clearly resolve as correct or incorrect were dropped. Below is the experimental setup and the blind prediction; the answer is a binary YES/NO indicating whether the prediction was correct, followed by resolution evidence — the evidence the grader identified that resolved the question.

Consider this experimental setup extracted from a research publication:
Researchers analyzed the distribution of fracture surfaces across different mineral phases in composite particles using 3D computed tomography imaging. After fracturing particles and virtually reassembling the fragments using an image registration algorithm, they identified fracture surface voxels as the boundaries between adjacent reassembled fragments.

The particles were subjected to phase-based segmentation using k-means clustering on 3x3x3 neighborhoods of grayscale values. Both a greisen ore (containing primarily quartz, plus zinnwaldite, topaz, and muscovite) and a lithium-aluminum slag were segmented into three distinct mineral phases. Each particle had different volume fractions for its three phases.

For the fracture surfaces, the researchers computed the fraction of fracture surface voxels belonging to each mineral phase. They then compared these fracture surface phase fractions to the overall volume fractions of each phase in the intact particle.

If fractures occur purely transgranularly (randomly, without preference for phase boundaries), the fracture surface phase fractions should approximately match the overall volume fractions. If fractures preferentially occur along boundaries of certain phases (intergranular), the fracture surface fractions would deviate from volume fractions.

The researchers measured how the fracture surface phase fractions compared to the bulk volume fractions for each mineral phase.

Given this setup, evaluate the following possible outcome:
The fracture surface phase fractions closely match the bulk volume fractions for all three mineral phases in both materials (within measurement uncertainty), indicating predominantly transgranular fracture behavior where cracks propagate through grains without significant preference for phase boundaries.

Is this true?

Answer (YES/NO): NO